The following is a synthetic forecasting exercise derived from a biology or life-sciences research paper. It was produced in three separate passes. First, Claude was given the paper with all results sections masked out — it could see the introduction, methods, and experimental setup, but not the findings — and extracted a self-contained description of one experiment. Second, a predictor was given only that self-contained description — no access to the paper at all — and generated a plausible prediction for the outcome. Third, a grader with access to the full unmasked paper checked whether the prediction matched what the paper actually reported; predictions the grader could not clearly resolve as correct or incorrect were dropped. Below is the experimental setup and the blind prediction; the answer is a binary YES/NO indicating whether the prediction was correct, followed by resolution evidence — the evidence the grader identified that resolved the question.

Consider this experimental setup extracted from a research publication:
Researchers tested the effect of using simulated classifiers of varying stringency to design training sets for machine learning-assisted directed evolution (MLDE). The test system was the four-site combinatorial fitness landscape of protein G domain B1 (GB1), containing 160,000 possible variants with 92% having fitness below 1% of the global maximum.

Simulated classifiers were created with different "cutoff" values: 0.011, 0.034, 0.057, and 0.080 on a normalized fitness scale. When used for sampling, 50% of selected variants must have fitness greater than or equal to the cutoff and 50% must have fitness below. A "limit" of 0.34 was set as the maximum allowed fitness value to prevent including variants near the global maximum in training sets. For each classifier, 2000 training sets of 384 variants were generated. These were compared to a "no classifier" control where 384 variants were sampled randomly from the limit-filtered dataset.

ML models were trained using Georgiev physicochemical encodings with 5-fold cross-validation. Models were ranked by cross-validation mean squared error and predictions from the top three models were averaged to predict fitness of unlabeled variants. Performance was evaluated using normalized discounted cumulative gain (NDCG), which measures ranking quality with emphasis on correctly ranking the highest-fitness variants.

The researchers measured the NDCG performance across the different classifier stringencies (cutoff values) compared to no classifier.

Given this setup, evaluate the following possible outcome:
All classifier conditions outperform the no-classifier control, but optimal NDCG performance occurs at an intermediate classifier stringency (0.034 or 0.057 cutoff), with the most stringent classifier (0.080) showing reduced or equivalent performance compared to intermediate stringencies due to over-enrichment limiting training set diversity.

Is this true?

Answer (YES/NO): NO